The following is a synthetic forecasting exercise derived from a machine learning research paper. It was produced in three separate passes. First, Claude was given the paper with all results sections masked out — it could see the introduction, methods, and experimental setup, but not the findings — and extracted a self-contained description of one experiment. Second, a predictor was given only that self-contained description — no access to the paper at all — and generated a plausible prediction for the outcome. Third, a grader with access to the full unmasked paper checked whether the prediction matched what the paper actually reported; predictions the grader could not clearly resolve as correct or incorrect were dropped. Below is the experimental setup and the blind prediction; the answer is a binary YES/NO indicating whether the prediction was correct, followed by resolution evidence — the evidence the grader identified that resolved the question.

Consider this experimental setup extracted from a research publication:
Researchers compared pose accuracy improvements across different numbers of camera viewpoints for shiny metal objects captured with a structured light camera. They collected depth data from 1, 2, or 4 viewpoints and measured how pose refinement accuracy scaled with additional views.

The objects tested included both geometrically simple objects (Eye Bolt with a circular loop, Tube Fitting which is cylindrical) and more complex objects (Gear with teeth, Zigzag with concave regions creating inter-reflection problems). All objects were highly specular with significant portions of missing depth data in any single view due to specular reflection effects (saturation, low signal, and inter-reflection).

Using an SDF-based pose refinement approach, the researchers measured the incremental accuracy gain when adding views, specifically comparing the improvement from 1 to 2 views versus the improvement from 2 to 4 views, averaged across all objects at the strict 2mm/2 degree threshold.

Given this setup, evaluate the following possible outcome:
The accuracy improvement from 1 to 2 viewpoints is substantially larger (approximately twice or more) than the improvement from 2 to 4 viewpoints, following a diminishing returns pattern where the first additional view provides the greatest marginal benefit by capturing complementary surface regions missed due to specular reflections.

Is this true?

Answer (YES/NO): YES